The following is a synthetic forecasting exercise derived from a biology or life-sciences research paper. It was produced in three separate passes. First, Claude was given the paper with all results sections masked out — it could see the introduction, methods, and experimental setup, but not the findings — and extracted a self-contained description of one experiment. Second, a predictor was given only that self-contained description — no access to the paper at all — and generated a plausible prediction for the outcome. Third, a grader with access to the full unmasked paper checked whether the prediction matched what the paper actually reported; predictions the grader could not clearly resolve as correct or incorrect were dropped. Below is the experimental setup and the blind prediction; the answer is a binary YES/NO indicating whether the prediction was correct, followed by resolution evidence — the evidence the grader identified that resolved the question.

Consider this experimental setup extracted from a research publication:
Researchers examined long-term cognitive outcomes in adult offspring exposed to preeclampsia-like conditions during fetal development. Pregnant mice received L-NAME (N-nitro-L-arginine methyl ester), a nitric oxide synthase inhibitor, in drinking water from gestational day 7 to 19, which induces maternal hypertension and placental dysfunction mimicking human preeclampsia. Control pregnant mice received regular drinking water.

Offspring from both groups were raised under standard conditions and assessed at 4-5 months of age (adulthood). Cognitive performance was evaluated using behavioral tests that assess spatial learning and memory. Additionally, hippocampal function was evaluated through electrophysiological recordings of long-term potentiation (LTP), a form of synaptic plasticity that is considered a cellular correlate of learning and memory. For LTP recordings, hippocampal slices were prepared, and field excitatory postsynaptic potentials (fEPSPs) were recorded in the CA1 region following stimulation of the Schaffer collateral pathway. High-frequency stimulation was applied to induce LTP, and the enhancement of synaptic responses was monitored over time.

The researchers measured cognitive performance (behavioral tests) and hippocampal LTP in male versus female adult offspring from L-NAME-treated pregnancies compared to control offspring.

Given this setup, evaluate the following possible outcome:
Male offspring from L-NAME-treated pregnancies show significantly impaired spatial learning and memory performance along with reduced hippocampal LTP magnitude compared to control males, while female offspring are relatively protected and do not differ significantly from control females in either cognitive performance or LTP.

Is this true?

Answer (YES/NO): NO